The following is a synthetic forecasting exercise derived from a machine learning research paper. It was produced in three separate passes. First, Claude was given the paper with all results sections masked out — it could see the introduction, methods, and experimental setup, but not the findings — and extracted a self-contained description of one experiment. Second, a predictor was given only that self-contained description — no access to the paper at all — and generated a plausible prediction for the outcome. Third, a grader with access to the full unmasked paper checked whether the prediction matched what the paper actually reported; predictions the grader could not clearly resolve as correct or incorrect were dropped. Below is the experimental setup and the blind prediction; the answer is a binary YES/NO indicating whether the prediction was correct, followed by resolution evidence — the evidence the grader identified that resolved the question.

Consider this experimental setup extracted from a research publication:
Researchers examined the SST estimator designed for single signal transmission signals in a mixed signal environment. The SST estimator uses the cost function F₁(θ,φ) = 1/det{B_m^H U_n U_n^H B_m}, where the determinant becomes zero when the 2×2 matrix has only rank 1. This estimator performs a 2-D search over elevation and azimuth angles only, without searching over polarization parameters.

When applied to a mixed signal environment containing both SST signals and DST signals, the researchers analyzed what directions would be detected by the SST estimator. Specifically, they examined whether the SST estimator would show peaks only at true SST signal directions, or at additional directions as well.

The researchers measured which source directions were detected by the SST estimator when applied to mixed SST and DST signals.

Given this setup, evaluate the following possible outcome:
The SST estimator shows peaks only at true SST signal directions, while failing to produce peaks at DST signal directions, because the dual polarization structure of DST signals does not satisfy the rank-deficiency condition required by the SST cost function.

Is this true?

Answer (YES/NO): NO